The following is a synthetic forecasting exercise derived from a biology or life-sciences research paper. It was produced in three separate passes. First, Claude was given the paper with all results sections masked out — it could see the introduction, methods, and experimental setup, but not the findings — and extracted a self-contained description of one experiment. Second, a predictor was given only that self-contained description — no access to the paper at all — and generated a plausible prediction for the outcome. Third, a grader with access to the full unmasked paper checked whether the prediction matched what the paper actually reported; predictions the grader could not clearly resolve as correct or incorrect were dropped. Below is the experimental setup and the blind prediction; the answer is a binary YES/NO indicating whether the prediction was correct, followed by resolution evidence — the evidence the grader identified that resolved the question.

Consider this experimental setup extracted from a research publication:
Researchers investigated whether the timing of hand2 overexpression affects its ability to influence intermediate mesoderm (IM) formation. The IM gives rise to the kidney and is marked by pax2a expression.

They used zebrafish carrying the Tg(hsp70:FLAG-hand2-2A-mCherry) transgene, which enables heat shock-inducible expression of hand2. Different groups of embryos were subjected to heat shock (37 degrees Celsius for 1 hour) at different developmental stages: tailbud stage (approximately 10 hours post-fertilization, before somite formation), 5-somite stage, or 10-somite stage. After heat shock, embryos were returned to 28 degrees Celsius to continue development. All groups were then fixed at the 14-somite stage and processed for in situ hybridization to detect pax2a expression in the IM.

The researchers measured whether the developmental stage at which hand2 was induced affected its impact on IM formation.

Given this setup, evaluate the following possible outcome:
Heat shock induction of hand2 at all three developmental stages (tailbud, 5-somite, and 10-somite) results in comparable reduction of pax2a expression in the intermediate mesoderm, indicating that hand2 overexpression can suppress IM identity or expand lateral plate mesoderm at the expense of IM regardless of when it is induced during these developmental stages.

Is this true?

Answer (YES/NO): NO